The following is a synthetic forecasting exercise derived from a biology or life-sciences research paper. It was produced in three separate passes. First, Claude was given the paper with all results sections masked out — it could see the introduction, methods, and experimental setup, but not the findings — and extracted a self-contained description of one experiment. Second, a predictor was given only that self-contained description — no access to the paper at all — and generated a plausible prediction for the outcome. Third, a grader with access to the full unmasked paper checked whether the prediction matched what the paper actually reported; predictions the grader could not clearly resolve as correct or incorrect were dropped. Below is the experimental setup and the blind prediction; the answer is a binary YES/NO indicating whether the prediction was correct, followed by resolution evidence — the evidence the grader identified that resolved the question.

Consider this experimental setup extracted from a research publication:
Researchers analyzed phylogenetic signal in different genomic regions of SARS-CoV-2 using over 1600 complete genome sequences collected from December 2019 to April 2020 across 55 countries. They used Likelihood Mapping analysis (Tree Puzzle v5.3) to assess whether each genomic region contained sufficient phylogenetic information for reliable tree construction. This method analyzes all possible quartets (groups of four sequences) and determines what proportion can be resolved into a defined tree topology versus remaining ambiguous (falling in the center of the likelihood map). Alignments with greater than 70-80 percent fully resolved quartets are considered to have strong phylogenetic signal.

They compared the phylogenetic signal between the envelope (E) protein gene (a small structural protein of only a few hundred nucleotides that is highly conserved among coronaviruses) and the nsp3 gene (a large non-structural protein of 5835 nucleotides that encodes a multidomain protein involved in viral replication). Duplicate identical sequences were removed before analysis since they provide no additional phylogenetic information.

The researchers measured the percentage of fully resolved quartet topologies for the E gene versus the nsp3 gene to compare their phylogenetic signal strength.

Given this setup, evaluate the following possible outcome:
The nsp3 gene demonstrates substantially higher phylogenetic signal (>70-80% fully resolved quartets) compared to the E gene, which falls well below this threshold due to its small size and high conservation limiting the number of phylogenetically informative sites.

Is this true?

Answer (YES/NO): NO